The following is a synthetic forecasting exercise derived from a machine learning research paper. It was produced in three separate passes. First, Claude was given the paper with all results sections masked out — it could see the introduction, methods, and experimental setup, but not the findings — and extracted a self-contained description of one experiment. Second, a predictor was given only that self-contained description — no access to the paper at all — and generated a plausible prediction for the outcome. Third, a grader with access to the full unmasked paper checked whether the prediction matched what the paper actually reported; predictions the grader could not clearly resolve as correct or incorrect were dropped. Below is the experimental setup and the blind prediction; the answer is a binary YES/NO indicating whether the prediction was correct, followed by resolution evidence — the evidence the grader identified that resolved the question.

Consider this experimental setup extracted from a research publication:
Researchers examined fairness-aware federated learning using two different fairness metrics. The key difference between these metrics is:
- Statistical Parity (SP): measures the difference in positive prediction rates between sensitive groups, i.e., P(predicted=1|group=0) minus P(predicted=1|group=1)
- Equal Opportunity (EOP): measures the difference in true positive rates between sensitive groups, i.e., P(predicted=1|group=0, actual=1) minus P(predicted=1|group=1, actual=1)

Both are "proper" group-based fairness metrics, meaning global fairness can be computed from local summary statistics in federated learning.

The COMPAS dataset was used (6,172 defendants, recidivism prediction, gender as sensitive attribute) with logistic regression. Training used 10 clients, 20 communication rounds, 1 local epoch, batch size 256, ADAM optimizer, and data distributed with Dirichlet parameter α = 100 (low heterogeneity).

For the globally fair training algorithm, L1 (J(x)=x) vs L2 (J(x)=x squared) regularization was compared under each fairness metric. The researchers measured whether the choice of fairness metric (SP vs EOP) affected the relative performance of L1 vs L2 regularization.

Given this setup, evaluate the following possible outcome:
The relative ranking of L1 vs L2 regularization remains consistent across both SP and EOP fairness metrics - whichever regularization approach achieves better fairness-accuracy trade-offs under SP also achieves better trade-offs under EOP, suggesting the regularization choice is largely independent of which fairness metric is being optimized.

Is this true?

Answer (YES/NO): YES